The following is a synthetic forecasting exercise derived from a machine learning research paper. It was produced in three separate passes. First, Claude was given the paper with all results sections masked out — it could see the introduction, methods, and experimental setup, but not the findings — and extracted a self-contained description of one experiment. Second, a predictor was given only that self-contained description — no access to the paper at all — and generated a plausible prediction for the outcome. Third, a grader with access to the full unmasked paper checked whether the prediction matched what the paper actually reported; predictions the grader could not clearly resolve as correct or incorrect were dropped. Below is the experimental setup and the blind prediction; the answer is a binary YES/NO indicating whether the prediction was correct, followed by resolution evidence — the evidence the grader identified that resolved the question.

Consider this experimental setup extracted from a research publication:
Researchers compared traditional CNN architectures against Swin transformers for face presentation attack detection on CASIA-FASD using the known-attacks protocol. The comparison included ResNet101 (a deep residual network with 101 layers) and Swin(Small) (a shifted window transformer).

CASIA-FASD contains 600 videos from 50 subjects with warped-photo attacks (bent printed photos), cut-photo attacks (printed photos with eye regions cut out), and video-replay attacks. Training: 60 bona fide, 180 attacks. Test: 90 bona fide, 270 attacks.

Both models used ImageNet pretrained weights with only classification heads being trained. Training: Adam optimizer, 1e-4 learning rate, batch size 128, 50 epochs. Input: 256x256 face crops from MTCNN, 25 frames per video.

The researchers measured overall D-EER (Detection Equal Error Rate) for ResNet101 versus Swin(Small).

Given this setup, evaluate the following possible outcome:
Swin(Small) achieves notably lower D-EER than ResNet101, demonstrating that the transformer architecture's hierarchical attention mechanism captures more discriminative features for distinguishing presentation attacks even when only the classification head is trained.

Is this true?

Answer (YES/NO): YES